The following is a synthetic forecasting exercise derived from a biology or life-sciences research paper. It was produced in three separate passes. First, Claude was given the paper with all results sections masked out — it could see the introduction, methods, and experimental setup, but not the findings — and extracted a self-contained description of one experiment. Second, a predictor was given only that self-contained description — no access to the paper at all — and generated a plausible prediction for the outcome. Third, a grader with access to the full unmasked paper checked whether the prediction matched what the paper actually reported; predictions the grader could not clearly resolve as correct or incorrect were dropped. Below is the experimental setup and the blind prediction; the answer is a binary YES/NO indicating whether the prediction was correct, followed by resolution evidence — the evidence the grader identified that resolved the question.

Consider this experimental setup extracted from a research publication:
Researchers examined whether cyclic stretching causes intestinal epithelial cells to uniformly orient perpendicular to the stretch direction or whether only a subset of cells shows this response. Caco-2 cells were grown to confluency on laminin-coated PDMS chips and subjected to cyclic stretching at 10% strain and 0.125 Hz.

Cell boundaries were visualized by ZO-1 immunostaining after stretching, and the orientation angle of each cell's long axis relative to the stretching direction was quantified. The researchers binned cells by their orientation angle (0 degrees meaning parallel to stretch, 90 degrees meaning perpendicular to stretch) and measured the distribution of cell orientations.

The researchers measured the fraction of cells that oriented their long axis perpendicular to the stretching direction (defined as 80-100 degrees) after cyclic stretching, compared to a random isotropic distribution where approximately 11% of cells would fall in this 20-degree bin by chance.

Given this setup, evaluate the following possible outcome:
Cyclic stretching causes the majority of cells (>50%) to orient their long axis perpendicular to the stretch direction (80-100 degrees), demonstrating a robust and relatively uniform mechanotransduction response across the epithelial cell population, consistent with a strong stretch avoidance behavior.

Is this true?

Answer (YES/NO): NO